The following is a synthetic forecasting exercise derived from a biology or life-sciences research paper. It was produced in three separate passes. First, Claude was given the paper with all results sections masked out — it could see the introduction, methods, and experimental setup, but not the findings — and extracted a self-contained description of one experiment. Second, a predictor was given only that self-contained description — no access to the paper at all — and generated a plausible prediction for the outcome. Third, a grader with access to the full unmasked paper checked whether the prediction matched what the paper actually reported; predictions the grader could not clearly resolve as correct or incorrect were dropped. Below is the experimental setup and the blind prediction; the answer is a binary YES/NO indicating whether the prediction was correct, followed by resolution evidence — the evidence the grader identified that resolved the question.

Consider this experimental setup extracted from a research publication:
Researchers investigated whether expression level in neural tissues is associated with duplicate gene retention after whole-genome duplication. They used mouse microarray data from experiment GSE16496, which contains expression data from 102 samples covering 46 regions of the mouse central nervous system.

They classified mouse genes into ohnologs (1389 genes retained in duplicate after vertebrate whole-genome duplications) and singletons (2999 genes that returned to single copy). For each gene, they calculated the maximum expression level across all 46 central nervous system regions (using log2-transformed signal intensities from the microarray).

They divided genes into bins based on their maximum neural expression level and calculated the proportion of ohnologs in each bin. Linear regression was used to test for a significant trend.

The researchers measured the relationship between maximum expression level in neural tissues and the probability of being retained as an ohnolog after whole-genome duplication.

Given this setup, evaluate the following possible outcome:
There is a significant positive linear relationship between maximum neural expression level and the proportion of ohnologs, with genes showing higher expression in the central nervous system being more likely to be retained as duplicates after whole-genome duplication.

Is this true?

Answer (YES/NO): YES